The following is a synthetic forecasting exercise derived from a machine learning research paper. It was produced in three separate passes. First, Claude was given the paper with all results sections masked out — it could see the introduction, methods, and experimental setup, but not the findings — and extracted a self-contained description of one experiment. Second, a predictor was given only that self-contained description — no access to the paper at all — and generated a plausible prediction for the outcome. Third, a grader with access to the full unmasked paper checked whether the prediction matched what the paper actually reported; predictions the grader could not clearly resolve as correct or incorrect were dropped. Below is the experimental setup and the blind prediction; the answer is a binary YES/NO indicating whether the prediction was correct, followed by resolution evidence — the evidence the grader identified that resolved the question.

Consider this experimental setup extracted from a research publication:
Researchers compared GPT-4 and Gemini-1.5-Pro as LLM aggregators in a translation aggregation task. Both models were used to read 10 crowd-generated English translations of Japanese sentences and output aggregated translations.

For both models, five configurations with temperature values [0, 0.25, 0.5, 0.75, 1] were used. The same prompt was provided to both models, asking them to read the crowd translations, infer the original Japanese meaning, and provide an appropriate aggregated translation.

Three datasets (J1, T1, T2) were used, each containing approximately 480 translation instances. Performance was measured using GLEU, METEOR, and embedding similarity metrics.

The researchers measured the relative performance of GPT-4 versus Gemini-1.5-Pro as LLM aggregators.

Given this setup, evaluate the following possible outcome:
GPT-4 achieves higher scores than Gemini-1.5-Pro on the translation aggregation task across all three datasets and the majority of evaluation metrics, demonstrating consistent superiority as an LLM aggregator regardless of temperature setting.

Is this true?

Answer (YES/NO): YES